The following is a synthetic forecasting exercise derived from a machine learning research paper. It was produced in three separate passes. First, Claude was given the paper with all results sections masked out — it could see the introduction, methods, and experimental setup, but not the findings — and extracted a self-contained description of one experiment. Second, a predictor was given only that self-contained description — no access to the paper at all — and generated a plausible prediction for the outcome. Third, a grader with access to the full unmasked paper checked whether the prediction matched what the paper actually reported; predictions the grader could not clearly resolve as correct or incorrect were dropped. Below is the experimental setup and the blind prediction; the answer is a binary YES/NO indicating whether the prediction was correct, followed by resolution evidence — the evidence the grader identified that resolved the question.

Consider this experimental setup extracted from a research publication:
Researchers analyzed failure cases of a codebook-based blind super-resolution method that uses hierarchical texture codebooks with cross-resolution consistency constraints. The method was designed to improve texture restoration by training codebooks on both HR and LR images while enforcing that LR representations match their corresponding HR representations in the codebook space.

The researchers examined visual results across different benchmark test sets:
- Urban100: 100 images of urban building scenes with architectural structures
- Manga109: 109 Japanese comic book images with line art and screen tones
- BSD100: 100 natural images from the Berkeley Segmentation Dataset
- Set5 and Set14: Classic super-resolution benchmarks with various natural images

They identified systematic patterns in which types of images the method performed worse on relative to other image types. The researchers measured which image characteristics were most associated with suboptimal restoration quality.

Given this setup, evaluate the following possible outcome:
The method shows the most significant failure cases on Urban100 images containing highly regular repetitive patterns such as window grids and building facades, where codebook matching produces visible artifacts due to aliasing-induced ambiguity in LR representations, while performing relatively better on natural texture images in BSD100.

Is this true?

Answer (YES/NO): YES